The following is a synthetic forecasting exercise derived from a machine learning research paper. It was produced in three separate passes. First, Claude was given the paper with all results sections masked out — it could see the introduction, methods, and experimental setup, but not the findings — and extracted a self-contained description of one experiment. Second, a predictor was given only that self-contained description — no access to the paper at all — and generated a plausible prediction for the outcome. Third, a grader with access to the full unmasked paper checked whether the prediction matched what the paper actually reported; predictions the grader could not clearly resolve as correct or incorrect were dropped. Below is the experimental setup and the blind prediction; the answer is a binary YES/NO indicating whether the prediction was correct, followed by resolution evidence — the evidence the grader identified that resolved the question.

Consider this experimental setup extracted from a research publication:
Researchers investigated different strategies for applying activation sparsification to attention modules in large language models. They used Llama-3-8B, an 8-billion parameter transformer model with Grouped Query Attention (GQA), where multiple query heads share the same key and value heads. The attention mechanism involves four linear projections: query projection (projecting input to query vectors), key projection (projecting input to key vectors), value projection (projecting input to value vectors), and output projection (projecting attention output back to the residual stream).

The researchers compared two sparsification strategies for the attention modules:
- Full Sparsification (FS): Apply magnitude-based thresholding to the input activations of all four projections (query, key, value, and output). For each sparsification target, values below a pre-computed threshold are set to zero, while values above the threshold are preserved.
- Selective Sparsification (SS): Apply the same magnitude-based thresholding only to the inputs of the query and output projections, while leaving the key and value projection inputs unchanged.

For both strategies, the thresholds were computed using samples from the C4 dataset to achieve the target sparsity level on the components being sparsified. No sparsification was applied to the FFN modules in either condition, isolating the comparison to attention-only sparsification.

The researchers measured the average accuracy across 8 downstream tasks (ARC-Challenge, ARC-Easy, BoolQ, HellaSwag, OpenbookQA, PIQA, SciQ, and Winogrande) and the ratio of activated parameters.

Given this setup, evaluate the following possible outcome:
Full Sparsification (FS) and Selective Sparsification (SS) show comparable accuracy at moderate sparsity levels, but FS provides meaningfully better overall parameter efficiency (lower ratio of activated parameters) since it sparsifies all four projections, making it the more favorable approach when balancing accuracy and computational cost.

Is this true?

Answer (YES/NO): NO